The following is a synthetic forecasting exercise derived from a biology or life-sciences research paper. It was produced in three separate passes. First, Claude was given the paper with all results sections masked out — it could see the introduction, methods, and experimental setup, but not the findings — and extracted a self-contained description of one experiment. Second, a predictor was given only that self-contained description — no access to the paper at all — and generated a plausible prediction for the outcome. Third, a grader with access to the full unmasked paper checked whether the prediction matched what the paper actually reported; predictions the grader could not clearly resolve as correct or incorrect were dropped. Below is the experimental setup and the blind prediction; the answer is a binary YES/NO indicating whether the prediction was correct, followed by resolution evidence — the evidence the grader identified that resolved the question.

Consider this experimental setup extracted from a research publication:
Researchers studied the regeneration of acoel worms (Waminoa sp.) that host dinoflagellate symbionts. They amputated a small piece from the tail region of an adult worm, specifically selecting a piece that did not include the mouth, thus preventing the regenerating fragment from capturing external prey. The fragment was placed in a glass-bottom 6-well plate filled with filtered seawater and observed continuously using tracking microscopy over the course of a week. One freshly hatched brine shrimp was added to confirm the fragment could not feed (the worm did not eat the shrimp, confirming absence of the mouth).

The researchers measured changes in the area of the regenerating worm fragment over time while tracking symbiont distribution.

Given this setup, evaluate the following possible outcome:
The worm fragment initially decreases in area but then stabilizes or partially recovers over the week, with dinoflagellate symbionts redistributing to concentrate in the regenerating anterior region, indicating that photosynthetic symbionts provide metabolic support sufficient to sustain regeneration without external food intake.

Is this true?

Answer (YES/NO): NO